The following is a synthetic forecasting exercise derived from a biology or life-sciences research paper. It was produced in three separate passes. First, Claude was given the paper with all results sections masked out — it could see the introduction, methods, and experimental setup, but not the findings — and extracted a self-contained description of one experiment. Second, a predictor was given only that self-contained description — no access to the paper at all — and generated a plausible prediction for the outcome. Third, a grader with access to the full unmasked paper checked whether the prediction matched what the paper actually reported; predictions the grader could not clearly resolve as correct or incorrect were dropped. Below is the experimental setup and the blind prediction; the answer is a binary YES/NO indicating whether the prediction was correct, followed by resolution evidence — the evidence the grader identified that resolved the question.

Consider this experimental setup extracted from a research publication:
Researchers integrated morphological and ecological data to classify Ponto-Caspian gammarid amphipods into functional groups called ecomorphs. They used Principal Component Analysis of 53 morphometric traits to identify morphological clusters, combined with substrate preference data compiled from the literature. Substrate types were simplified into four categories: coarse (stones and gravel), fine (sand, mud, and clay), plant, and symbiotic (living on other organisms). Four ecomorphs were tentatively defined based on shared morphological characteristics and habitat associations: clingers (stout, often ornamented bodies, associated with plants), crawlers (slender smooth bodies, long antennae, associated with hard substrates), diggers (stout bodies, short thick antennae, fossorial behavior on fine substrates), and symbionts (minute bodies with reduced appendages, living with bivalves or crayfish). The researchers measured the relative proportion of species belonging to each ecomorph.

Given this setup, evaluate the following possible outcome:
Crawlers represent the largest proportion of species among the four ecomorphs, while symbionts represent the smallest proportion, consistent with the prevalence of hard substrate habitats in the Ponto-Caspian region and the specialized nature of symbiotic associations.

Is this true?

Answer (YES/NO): NO